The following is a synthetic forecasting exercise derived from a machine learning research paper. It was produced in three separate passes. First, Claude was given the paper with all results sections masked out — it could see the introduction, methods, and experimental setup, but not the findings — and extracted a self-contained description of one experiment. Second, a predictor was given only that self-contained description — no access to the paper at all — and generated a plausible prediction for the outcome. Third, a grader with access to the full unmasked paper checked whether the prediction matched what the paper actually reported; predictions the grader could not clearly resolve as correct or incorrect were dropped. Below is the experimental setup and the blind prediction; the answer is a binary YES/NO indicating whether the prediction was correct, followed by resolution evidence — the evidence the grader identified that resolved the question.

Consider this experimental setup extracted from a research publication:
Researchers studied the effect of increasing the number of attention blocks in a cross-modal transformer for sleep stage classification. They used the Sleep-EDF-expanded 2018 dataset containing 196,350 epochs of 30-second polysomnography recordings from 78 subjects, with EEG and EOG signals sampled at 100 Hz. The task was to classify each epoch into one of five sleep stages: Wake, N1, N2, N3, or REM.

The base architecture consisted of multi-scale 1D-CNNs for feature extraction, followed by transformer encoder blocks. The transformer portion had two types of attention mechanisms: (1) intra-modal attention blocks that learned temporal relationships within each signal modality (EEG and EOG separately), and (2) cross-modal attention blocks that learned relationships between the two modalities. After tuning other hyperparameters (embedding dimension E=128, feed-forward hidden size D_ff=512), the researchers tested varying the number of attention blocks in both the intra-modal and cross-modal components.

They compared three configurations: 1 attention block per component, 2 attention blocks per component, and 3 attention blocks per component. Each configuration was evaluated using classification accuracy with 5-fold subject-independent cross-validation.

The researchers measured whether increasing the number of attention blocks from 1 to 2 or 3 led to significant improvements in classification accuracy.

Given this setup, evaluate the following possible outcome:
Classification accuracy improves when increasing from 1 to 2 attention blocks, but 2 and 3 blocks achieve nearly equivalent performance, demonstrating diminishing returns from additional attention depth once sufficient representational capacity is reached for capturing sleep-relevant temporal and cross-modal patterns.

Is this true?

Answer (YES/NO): NO